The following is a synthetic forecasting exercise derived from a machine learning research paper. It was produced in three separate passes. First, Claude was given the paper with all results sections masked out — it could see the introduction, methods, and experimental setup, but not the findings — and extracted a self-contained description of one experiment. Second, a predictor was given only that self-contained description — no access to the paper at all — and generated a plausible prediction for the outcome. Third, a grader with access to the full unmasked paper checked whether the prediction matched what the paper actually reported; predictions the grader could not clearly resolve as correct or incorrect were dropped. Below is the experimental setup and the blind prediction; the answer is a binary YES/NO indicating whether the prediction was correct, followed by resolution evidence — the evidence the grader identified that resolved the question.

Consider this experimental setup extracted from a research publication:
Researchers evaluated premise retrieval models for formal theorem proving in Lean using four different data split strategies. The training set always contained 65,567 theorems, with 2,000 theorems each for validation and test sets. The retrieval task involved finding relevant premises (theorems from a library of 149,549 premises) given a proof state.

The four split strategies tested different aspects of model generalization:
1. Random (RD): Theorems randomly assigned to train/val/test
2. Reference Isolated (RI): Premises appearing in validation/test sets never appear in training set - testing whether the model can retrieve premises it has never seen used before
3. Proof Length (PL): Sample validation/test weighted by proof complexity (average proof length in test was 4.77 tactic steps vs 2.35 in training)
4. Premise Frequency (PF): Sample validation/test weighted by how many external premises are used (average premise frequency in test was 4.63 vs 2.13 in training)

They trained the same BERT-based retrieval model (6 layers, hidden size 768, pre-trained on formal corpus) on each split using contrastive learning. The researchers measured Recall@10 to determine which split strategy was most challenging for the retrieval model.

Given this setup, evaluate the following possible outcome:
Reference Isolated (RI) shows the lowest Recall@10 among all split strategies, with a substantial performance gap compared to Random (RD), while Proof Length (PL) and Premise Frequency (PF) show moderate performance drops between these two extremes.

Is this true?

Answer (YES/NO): YES